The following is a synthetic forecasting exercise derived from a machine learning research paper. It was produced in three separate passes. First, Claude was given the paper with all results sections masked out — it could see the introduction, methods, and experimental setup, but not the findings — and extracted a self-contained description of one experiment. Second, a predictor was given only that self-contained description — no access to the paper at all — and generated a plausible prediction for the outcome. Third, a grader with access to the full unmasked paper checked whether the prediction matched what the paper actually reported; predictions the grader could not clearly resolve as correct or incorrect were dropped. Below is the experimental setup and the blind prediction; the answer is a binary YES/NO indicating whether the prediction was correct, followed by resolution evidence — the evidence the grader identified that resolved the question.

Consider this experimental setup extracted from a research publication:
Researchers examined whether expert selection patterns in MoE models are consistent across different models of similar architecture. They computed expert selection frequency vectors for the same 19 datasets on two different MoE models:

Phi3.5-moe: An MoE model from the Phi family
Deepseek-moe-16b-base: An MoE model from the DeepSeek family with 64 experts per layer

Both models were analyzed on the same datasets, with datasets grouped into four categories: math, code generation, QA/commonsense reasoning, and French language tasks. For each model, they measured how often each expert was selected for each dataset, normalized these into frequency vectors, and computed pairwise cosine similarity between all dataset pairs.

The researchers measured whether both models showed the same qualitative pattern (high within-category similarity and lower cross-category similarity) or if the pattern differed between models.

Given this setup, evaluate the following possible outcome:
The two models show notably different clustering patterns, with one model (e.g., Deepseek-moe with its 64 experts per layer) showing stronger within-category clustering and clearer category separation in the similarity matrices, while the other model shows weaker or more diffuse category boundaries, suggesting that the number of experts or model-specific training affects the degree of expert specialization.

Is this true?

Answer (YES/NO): NO